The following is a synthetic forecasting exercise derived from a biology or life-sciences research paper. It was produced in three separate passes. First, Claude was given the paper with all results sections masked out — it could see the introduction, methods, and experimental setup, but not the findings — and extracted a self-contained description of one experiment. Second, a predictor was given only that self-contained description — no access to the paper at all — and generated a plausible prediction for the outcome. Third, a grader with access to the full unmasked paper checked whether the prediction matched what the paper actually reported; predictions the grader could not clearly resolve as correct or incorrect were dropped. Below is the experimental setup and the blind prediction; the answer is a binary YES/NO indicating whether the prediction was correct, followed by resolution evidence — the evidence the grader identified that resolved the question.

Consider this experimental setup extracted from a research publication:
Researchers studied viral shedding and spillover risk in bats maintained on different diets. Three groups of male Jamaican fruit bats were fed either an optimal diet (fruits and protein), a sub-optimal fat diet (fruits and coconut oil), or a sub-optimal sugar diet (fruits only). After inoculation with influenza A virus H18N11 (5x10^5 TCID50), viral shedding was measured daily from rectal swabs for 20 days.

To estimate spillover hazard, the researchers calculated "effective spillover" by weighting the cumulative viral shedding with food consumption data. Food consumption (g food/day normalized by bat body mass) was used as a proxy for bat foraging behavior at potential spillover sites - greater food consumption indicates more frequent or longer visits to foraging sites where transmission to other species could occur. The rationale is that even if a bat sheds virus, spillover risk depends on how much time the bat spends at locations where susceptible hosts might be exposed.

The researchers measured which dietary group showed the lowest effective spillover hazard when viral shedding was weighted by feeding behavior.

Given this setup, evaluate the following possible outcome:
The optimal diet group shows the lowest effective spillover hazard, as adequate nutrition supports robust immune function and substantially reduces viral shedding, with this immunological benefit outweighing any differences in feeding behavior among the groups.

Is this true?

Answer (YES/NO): NO